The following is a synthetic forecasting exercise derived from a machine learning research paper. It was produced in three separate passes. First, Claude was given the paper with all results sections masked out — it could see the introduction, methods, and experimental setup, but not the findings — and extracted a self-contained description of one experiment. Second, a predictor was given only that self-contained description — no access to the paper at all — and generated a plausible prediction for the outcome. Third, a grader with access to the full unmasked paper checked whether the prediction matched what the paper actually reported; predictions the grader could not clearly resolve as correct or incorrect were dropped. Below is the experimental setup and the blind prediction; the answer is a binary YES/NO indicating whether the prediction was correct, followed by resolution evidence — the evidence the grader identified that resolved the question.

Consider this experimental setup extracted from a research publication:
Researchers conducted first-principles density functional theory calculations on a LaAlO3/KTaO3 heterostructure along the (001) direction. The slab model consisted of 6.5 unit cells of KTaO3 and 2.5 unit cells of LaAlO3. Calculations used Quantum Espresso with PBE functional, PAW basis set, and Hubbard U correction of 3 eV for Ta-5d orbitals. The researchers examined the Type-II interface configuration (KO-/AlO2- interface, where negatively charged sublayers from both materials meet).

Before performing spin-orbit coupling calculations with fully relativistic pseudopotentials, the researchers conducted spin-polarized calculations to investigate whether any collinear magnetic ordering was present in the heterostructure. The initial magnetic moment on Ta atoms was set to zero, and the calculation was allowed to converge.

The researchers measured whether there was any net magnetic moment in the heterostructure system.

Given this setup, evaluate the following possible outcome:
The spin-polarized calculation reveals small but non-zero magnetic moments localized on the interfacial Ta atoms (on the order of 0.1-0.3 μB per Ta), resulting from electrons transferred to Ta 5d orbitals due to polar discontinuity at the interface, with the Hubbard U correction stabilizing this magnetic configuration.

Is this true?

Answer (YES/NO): NO